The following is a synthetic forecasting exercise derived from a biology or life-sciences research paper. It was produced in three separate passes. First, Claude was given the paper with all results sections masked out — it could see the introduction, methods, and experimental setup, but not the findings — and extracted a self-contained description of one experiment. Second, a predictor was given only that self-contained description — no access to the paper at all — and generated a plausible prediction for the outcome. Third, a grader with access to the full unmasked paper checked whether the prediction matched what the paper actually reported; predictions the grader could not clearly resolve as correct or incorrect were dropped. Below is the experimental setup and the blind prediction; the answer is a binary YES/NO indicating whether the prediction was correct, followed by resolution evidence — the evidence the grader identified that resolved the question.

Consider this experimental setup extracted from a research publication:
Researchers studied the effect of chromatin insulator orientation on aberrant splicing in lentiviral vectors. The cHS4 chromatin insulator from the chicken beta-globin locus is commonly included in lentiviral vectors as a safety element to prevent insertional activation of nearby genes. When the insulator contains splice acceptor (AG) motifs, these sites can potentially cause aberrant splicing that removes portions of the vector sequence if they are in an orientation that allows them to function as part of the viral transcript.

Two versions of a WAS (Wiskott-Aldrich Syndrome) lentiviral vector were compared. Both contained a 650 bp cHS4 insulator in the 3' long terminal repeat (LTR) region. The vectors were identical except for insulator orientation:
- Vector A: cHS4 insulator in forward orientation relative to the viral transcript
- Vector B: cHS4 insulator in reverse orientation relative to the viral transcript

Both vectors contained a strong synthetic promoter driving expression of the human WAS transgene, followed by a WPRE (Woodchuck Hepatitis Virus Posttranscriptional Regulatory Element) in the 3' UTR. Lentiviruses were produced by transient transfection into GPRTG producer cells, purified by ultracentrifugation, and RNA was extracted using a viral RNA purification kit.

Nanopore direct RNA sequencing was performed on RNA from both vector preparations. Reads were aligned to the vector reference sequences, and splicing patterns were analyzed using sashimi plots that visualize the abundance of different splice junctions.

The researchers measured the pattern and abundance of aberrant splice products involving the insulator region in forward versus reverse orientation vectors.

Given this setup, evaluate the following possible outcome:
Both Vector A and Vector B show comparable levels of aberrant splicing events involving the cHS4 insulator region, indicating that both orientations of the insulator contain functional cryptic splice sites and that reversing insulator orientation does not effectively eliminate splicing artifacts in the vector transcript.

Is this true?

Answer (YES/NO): NO